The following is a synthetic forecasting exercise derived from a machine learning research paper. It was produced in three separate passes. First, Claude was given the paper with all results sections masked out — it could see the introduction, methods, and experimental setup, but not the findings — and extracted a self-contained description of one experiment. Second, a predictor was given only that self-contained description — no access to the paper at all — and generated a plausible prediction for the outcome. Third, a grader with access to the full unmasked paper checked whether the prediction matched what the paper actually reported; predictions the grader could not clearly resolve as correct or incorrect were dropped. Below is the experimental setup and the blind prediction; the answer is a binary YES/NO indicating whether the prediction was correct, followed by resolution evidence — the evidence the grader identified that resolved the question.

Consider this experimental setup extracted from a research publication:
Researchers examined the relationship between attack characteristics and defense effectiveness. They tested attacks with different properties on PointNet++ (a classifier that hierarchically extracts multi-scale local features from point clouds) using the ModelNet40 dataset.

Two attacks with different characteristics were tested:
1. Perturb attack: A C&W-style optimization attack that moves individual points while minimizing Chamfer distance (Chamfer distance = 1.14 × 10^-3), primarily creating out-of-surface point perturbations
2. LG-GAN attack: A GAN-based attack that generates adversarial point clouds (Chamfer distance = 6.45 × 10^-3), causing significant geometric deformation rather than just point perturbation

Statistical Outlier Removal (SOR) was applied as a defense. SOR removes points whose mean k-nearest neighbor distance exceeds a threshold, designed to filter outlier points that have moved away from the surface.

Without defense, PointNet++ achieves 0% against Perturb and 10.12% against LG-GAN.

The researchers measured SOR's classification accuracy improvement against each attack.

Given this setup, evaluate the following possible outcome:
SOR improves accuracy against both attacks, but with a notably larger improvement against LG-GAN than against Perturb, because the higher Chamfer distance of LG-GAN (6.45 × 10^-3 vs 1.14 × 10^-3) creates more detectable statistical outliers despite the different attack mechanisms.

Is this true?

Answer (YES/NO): NO